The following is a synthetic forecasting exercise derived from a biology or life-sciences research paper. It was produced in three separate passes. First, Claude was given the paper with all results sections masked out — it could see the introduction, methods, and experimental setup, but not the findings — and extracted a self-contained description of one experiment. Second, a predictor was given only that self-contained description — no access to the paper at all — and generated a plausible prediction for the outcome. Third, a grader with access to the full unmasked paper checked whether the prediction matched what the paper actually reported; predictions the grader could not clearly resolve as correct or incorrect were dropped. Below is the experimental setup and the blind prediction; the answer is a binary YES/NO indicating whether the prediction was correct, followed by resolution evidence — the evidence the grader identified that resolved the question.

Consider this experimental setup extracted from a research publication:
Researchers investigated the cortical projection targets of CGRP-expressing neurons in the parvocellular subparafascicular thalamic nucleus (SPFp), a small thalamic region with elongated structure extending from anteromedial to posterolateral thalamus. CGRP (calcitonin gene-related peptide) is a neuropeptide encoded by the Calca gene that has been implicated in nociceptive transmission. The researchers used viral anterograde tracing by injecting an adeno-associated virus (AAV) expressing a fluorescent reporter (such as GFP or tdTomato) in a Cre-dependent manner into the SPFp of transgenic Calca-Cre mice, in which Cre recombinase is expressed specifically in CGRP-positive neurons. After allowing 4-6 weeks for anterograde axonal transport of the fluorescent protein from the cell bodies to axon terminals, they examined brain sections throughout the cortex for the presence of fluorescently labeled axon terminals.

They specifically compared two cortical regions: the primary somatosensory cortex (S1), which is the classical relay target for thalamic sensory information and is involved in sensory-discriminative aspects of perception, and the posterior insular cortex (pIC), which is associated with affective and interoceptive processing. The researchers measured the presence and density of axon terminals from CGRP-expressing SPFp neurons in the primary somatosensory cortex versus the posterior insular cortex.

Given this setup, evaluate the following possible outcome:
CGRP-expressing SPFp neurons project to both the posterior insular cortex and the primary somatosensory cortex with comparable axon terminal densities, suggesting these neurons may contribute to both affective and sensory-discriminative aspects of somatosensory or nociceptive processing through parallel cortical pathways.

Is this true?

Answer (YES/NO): NO